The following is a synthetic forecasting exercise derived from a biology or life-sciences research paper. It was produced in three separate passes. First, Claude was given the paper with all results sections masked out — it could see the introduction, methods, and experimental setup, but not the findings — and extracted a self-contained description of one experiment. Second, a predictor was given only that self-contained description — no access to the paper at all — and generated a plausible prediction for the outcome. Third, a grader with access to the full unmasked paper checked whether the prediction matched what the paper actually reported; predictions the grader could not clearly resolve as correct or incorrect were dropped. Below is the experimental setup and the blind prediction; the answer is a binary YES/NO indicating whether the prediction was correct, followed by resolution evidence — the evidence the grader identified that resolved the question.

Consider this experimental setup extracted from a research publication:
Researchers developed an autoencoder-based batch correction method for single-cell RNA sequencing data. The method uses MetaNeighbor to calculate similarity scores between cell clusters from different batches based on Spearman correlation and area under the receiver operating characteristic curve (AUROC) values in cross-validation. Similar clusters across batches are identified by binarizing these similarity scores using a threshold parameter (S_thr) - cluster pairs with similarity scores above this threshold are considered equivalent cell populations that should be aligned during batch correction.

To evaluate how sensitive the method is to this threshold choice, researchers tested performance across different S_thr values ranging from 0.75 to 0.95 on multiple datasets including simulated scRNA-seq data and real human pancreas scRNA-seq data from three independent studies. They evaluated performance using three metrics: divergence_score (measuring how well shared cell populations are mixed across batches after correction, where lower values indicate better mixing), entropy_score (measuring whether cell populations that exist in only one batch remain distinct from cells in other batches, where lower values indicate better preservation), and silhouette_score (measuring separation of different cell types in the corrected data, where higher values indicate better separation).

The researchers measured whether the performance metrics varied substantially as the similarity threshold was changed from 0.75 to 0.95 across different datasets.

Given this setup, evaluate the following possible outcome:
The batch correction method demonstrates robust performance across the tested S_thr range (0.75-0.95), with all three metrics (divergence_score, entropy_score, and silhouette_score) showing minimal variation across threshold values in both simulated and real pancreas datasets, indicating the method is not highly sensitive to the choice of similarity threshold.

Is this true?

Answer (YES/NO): NO